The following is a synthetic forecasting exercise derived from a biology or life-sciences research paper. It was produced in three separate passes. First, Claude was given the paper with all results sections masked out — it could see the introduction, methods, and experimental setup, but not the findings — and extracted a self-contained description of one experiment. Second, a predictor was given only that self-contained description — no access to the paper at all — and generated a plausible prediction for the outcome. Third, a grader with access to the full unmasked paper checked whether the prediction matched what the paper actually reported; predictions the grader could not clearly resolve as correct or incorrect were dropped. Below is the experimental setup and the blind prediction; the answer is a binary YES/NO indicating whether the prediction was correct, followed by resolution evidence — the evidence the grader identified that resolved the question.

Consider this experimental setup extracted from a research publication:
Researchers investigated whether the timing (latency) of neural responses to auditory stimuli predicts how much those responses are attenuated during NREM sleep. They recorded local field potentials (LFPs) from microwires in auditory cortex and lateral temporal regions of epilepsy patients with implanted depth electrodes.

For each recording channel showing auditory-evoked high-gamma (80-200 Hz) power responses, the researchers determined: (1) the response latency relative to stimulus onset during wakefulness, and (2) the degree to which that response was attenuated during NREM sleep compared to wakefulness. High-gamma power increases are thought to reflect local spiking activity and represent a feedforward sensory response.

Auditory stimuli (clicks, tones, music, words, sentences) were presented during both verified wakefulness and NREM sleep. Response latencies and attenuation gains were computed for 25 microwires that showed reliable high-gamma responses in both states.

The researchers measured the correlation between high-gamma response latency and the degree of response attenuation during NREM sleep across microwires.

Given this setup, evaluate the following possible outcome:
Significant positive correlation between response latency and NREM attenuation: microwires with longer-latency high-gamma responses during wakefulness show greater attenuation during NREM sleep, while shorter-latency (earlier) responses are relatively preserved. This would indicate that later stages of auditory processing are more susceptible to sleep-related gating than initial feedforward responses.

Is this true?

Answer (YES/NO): YES